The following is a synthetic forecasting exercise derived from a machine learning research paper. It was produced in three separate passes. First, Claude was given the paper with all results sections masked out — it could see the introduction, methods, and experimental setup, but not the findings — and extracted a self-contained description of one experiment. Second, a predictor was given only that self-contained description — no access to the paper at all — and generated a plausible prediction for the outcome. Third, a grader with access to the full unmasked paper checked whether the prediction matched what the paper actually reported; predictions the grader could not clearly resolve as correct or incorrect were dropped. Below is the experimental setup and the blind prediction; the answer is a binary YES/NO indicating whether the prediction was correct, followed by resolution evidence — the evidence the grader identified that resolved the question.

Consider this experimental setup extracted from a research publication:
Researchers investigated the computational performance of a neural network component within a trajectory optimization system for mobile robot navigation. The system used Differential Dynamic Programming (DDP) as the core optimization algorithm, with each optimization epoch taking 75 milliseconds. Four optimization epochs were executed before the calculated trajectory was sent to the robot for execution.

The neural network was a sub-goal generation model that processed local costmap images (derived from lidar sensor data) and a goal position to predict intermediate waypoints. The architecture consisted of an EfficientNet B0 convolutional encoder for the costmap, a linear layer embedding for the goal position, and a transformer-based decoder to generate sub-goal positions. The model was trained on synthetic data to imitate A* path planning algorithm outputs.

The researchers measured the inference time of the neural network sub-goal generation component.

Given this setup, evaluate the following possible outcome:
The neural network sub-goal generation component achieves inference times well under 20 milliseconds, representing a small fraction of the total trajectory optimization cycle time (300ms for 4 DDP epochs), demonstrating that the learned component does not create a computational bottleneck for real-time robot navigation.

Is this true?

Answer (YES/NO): YES